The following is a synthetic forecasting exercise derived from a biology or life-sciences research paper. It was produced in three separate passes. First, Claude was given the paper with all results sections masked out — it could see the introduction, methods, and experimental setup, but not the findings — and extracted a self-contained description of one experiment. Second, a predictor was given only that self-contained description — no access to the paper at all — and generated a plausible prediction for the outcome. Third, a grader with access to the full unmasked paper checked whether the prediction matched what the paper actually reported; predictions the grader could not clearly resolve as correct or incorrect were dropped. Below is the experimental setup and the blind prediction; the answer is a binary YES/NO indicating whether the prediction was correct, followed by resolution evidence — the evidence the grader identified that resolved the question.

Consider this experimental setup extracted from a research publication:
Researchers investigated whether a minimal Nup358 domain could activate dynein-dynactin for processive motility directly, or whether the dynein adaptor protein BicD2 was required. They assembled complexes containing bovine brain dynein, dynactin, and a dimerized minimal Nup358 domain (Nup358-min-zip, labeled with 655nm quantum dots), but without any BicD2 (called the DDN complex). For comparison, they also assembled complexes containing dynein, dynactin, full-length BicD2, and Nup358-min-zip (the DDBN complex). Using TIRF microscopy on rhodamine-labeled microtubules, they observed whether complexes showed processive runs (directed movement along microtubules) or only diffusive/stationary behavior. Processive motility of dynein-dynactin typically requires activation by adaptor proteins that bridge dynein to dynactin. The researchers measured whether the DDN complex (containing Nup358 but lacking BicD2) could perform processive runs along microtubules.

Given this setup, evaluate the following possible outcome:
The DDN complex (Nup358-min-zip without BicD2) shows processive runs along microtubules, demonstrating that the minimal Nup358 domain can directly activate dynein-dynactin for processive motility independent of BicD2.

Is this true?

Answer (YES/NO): NO